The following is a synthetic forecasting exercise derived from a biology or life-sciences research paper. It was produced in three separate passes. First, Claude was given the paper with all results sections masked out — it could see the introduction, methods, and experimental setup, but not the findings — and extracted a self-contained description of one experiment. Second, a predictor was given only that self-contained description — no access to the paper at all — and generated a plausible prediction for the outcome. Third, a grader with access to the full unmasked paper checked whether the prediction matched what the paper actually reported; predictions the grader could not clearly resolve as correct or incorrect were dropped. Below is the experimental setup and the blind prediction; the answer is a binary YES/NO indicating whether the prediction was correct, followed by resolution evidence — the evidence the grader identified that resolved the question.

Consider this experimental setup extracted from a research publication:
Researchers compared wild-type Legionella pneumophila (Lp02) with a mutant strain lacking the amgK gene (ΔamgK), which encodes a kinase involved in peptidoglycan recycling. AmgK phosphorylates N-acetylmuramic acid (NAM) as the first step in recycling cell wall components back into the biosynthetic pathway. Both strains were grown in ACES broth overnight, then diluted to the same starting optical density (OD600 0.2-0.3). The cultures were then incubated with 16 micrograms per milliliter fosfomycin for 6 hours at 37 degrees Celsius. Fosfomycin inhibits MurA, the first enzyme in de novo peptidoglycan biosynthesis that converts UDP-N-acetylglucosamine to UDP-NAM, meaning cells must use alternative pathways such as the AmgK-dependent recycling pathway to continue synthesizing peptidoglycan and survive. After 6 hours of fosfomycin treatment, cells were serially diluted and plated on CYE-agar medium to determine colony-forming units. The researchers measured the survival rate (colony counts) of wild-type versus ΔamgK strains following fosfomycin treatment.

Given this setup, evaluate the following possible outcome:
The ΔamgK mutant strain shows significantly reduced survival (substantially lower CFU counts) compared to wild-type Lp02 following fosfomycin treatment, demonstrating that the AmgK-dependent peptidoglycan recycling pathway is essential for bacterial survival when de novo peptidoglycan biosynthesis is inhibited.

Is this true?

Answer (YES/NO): YES